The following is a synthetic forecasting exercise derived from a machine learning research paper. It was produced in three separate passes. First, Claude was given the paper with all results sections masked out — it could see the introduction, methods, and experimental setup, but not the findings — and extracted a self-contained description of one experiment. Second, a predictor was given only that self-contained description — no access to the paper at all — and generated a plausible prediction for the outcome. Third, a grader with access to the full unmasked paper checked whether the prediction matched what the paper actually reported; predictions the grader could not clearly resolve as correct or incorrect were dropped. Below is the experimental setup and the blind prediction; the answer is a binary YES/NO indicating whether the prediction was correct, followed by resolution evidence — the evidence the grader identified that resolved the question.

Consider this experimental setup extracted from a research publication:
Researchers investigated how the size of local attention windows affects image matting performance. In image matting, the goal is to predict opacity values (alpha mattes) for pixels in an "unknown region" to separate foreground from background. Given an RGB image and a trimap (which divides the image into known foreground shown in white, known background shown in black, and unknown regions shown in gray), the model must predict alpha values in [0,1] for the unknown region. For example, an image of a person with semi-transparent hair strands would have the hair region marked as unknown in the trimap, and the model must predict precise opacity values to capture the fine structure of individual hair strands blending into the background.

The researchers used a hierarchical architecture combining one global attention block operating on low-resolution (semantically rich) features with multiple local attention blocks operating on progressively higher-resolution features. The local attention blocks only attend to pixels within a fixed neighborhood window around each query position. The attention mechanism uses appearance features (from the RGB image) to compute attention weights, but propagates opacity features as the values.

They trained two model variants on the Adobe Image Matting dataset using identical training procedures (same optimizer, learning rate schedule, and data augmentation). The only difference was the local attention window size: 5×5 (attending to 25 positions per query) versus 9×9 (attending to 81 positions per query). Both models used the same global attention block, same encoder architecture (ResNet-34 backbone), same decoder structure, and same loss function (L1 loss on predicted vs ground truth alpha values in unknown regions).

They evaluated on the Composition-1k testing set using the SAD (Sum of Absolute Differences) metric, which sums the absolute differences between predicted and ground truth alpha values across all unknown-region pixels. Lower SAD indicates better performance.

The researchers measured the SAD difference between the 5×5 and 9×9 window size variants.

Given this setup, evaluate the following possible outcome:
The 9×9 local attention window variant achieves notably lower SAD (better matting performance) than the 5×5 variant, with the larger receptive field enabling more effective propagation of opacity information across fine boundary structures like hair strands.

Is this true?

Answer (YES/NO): YES